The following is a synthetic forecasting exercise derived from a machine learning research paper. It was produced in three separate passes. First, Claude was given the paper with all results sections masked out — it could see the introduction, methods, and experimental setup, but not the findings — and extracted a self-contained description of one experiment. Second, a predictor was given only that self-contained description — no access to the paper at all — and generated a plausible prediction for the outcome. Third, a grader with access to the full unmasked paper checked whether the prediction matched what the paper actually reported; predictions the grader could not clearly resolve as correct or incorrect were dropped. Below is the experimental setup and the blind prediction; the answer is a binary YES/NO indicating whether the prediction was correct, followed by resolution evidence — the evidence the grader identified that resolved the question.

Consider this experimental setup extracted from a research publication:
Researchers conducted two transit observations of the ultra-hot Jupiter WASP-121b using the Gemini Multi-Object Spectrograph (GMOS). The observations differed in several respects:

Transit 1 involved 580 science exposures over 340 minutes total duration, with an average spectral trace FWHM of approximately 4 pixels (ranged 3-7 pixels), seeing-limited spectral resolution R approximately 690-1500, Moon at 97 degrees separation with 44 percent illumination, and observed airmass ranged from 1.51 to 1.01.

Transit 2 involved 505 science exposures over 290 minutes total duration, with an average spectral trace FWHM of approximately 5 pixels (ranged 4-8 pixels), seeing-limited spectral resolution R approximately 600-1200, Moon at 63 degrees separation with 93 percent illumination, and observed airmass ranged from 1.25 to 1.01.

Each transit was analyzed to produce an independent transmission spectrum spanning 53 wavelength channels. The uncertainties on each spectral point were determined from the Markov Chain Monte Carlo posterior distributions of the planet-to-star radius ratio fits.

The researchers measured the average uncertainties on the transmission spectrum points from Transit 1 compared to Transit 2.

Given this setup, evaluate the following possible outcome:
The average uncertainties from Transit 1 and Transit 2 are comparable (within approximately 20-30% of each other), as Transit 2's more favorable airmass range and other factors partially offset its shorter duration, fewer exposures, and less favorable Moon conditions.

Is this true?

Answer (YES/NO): NO